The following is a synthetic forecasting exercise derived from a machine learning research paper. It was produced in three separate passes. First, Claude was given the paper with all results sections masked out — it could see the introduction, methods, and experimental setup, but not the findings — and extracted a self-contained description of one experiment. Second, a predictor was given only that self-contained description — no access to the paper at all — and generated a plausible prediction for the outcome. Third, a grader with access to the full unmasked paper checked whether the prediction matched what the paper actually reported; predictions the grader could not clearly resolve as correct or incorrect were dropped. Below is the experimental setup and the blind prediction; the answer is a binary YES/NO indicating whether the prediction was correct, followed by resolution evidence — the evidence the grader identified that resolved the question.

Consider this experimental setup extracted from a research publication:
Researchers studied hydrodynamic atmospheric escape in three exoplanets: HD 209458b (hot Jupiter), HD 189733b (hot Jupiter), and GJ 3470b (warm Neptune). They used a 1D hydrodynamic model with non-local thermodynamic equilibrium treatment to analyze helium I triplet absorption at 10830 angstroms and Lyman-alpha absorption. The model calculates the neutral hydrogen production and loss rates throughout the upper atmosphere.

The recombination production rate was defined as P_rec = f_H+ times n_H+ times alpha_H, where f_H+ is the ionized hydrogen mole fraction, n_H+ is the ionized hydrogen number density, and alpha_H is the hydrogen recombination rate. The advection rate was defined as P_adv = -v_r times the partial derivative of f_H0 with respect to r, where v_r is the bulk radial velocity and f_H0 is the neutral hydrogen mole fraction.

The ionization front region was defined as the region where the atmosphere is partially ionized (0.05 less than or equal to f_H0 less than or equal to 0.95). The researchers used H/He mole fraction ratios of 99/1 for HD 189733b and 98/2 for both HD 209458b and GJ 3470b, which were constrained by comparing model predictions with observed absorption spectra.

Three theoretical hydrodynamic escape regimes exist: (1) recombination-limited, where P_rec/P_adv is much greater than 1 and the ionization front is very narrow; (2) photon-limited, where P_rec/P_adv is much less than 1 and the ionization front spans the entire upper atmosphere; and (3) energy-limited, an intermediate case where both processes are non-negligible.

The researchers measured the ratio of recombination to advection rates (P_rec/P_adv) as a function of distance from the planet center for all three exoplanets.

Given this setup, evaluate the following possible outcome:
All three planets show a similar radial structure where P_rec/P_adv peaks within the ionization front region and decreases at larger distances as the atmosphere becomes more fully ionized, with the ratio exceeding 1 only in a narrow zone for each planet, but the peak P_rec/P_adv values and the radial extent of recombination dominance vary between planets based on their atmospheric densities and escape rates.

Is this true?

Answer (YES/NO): NO